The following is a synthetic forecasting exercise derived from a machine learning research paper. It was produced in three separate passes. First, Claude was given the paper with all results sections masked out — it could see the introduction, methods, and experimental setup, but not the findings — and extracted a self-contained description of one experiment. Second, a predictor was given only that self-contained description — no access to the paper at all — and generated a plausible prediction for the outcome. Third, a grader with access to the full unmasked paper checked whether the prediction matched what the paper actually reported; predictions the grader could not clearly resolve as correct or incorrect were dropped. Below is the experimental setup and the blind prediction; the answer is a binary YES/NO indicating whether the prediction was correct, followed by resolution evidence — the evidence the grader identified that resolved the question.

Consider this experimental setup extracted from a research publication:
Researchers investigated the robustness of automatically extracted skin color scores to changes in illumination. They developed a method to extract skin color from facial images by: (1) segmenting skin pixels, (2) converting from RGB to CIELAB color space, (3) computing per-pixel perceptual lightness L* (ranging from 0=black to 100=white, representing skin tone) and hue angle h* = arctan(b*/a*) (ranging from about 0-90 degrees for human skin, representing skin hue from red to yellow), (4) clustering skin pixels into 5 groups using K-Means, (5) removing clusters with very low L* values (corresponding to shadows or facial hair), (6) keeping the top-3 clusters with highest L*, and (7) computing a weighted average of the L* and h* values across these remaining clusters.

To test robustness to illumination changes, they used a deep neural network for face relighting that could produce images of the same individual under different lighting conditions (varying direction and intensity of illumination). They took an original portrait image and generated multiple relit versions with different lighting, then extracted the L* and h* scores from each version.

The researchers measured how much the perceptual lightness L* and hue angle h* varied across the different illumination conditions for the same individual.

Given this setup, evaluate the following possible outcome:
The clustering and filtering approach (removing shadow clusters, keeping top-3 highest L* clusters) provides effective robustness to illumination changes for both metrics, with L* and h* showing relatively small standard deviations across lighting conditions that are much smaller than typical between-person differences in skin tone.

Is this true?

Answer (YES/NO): NO